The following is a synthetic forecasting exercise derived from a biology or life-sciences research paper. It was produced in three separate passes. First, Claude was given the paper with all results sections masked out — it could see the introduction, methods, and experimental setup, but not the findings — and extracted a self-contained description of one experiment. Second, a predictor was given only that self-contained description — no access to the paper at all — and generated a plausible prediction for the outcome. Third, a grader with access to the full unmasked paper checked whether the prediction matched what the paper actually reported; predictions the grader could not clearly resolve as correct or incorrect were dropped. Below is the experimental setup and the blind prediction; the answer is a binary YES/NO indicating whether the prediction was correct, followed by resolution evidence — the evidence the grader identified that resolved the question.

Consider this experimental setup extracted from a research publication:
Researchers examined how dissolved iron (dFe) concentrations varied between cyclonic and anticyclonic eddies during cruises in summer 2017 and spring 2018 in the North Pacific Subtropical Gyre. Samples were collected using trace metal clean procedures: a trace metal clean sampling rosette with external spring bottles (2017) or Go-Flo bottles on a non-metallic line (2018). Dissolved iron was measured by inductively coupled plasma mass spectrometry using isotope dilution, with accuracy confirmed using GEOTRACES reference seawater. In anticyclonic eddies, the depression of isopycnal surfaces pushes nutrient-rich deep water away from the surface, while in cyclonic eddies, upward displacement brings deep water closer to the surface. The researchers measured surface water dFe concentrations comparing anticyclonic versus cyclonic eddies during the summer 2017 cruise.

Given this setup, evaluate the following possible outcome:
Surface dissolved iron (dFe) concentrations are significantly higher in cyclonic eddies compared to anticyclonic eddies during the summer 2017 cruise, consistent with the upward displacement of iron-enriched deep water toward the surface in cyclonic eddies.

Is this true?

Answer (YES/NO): NO